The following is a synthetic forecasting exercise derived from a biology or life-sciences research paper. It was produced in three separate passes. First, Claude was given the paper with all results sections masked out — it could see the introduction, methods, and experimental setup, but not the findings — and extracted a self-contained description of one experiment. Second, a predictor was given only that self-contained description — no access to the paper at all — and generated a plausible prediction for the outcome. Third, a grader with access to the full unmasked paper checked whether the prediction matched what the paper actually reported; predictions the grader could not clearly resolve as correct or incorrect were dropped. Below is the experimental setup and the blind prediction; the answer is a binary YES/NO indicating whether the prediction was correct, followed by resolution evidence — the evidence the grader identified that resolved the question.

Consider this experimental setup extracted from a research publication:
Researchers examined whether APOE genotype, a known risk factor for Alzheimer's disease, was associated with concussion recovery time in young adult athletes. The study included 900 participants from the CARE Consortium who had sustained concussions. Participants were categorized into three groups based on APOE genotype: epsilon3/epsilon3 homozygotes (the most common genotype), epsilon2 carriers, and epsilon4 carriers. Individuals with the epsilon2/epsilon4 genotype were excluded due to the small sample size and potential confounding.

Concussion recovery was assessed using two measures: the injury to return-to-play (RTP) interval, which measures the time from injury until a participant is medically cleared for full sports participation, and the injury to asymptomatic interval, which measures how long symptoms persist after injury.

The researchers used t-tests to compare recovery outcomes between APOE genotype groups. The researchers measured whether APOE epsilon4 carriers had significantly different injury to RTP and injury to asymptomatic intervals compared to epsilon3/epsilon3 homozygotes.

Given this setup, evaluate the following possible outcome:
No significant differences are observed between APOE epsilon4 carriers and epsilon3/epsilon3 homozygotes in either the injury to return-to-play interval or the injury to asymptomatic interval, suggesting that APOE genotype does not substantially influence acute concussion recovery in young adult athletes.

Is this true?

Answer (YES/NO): YES